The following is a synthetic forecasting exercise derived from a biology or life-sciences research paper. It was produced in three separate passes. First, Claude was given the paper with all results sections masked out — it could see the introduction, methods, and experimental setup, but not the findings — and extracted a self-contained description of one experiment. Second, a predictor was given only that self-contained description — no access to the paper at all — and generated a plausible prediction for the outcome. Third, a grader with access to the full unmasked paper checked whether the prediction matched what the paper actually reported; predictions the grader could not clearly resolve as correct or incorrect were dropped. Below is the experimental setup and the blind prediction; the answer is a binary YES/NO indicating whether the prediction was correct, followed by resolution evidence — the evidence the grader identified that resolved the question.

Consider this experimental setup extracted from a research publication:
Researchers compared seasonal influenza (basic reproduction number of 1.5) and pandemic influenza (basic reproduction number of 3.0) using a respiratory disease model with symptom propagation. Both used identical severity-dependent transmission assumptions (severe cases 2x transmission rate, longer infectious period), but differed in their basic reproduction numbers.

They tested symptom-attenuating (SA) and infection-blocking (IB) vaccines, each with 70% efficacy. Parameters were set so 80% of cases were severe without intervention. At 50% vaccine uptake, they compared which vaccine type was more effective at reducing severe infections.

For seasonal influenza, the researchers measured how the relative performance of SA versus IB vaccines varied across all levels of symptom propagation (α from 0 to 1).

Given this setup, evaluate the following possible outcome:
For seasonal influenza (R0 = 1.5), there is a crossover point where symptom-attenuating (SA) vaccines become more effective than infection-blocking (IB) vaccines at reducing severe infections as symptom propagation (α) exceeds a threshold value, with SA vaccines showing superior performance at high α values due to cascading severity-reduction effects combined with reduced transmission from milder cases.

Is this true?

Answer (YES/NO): NO